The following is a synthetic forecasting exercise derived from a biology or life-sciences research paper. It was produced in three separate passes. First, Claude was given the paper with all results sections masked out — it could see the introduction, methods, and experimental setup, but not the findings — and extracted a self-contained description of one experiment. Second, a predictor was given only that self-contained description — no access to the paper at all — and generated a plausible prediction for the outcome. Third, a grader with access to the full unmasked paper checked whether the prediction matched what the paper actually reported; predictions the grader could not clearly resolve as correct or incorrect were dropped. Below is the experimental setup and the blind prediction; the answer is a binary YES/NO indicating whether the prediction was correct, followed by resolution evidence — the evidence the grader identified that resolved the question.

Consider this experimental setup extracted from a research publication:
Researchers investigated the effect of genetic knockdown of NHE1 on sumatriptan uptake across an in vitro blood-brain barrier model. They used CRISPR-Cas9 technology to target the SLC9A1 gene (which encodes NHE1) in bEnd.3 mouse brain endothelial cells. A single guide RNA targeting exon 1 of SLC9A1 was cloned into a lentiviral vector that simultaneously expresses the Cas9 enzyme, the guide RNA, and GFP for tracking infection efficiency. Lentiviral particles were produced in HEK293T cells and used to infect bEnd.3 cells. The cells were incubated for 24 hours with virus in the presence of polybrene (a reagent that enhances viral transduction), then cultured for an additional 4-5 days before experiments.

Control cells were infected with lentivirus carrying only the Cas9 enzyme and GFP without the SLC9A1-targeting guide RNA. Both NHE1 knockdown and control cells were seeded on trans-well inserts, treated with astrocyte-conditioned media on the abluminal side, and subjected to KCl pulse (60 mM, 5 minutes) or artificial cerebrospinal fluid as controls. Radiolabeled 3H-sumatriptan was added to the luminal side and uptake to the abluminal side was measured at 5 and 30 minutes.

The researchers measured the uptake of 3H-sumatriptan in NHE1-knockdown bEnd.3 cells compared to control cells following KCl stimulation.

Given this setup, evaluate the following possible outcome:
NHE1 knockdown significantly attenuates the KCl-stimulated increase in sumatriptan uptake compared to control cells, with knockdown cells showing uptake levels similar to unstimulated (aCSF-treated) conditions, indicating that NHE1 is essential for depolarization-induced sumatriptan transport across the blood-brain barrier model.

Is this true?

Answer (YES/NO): NO